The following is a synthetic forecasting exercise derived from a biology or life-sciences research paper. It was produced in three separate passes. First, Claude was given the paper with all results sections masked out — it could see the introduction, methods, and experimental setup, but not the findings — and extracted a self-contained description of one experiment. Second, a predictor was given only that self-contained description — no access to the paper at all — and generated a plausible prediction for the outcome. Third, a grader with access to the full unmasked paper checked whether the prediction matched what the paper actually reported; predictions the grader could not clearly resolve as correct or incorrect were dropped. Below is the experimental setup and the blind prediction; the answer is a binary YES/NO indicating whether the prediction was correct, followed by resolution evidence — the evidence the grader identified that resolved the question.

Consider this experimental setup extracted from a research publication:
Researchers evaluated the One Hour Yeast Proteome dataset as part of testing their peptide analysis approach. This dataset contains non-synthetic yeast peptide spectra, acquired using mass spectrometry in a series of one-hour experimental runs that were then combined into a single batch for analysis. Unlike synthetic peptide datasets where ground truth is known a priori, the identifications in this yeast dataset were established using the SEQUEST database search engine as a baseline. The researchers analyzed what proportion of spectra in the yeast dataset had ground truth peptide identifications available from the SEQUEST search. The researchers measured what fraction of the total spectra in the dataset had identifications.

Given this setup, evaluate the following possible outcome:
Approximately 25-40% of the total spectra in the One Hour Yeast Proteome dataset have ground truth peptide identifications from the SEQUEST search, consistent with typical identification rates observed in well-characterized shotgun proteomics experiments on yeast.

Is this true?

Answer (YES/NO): NO